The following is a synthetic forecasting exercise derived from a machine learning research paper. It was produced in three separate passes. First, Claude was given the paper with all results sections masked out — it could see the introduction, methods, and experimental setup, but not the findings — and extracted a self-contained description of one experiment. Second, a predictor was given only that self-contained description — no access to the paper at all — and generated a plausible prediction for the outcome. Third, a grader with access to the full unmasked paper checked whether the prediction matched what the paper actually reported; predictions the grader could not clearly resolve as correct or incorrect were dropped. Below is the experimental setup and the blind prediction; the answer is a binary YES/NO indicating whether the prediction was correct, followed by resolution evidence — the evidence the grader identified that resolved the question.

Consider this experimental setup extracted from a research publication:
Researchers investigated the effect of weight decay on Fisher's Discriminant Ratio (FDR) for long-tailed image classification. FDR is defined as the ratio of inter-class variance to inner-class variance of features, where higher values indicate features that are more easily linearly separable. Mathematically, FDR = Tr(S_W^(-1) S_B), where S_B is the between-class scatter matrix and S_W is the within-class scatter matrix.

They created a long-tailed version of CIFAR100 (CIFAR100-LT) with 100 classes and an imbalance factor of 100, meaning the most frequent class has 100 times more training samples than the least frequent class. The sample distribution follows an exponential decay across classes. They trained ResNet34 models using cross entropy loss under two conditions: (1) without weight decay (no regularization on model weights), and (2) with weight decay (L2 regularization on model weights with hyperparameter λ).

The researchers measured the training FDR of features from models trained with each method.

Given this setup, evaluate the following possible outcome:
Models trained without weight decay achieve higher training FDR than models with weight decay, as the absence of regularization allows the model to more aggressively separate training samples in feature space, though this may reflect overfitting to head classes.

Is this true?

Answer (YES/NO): NO